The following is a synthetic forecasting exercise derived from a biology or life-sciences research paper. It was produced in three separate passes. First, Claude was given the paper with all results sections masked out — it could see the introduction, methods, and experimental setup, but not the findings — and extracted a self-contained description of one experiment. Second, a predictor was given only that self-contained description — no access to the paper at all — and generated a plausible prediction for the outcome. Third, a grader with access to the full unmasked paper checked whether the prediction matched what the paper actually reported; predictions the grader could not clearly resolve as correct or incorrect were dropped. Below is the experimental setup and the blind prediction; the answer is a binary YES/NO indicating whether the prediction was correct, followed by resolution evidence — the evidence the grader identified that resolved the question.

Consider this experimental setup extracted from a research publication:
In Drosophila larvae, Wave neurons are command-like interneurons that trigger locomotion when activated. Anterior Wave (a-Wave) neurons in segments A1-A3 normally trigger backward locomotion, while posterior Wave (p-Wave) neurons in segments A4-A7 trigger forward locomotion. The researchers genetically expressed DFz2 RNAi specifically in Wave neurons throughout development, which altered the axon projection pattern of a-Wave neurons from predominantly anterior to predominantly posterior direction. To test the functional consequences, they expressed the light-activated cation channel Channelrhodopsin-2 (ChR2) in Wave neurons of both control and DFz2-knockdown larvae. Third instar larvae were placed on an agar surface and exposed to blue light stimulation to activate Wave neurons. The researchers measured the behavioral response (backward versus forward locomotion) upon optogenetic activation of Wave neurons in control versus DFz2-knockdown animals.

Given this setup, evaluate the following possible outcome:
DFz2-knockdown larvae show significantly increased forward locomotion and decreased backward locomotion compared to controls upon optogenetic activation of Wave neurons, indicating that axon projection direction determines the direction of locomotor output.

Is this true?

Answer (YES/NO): YES